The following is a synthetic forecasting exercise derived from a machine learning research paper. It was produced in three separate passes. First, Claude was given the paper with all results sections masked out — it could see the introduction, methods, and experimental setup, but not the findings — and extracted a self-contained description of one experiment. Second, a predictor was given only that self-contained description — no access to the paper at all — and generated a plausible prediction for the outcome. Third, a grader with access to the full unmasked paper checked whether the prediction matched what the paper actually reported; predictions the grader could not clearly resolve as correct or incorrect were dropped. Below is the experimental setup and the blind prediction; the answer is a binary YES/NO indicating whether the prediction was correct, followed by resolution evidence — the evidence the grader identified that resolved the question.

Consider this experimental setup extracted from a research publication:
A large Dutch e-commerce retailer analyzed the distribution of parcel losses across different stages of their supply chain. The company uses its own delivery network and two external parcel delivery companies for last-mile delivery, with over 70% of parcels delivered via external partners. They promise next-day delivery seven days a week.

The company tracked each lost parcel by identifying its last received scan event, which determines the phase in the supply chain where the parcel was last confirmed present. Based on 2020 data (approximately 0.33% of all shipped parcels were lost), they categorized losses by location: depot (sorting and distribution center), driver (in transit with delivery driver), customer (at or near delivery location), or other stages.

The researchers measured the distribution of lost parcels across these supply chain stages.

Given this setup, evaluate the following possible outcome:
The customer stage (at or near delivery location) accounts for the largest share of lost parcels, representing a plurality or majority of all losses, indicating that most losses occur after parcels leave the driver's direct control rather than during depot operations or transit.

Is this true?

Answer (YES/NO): YES